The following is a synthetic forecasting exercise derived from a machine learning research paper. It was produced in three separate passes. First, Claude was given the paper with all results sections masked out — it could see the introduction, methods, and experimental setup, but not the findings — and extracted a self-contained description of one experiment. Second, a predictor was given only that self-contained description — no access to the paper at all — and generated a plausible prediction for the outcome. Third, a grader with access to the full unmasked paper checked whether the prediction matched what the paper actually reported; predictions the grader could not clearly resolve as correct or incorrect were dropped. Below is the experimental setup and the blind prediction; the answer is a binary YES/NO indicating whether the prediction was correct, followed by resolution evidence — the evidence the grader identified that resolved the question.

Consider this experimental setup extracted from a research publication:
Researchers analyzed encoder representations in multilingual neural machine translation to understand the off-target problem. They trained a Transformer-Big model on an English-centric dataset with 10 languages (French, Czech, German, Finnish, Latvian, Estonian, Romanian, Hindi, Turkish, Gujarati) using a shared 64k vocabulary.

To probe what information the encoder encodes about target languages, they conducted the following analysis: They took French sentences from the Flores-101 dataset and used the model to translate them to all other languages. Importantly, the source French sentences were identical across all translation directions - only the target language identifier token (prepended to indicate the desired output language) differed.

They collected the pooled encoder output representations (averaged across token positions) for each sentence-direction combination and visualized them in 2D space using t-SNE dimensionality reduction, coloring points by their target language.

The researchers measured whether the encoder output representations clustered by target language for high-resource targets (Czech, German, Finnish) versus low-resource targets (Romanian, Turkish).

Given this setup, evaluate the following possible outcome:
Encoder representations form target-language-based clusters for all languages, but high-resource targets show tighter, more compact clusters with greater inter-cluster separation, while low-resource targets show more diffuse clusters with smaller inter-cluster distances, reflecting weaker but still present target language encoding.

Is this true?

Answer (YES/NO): NO